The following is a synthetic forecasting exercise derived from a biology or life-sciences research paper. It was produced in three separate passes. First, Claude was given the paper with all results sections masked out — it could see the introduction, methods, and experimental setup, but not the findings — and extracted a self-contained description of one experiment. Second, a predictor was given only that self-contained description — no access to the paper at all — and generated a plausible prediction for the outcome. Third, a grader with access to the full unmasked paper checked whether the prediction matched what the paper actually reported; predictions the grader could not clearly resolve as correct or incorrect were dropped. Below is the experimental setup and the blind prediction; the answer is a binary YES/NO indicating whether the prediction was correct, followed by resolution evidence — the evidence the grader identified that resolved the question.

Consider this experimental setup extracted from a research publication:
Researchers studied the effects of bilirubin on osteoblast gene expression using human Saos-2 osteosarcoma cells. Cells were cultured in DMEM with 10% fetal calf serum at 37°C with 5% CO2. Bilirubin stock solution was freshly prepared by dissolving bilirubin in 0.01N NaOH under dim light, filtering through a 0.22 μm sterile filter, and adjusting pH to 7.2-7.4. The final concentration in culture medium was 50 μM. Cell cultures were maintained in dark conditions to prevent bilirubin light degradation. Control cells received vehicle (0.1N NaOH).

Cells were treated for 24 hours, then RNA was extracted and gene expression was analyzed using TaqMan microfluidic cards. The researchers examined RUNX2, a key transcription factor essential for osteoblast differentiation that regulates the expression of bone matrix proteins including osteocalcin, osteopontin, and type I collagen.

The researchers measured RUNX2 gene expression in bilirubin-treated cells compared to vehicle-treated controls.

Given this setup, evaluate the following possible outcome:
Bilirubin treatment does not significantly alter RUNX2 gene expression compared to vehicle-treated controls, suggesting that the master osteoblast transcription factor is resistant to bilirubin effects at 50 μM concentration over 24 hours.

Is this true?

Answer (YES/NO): NO